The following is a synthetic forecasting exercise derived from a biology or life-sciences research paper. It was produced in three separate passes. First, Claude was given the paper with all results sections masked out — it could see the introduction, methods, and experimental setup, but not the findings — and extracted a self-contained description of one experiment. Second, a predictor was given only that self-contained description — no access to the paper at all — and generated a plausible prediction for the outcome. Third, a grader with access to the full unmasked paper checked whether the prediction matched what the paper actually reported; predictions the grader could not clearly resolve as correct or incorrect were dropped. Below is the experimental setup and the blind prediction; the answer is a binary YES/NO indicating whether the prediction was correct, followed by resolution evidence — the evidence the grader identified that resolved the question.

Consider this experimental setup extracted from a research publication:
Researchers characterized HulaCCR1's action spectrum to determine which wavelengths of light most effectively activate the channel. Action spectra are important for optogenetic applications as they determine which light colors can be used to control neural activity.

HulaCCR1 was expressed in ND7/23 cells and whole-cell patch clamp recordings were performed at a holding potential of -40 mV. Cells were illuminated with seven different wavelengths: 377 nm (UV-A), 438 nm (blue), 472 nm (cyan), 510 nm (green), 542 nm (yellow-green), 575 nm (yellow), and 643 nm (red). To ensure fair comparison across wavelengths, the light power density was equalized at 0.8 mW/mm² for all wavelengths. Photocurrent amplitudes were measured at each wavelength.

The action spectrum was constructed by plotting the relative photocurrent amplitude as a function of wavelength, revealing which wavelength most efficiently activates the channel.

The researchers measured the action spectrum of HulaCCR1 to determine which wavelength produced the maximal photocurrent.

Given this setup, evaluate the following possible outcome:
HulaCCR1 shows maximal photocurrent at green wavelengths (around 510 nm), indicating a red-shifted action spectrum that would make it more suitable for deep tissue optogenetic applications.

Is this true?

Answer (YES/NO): NO